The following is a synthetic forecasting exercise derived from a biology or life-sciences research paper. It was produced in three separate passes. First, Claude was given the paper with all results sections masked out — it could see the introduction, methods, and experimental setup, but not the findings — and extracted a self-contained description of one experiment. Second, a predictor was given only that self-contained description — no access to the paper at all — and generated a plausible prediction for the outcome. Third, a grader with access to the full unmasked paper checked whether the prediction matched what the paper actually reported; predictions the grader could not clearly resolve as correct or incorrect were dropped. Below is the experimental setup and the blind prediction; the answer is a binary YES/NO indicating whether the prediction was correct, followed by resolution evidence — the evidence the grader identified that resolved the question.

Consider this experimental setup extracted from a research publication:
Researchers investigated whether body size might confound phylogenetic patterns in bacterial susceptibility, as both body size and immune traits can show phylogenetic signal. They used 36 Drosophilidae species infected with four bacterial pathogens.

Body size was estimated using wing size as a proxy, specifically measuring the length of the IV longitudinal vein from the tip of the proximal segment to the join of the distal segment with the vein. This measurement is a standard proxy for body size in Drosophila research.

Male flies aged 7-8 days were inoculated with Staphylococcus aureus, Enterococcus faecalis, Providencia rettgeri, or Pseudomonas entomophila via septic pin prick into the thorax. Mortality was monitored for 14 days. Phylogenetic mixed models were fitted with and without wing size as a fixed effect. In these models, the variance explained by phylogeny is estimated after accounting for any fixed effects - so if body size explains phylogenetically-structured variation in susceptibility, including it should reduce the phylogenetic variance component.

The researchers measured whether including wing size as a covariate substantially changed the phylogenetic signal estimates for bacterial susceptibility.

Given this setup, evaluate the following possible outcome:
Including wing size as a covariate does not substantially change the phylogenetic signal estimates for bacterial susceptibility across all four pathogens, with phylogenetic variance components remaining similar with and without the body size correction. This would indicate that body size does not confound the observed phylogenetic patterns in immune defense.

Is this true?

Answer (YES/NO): YES